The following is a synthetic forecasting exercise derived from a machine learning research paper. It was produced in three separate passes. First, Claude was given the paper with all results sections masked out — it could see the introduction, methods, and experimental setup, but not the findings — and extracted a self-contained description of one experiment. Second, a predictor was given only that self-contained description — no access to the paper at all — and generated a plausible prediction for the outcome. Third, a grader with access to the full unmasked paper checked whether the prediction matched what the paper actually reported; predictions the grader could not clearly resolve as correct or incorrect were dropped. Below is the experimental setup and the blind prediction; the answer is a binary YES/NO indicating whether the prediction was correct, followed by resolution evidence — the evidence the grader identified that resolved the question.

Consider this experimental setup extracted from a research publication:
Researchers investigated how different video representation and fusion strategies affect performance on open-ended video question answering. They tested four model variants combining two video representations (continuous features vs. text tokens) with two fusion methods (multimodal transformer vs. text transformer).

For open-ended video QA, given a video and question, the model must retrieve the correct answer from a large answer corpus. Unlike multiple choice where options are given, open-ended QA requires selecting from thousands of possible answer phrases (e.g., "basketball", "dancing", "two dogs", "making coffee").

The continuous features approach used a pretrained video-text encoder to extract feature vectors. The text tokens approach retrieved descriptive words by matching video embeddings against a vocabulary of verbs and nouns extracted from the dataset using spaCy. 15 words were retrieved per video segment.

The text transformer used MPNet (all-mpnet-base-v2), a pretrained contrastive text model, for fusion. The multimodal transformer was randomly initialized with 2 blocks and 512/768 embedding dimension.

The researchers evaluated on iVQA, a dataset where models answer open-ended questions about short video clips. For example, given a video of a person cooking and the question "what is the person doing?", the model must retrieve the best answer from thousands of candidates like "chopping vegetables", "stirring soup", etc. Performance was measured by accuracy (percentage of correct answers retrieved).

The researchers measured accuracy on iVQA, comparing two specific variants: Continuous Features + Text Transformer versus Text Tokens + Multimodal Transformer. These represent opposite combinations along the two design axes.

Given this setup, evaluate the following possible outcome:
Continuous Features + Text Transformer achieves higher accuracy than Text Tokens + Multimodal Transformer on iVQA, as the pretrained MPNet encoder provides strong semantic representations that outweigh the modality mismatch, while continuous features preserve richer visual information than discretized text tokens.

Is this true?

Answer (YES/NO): NO